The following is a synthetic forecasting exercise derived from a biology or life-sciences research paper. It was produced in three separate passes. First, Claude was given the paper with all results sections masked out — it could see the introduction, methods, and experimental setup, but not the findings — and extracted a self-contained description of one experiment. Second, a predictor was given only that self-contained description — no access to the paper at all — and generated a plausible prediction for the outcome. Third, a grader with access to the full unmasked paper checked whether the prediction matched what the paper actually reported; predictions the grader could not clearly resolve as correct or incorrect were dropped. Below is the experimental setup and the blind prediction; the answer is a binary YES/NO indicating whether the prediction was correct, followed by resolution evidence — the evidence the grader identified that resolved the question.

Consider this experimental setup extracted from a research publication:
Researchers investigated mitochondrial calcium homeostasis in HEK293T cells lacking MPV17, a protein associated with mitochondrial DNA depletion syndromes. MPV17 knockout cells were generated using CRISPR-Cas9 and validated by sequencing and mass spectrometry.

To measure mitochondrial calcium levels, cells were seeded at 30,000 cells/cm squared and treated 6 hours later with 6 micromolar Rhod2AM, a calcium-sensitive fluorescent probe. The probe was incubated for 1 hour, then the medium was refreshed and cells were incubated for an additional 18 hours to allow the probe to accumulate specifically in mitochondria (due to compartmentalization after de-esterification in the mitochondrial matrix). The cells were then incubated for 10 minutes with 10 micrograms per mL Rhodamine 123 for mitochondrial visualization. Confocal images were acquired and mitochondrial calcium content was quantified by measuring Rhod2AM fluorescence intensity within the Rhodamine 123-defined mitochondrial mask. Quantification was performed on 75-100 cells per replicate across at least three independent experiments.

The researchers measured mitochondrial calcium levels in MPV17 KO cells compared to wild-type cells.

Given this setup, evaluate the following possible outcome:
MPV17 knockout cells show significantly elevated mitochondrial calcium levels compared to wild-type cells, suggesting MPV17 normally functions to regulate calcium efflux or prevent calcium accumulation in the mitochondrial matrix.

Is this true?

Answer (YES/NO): YES